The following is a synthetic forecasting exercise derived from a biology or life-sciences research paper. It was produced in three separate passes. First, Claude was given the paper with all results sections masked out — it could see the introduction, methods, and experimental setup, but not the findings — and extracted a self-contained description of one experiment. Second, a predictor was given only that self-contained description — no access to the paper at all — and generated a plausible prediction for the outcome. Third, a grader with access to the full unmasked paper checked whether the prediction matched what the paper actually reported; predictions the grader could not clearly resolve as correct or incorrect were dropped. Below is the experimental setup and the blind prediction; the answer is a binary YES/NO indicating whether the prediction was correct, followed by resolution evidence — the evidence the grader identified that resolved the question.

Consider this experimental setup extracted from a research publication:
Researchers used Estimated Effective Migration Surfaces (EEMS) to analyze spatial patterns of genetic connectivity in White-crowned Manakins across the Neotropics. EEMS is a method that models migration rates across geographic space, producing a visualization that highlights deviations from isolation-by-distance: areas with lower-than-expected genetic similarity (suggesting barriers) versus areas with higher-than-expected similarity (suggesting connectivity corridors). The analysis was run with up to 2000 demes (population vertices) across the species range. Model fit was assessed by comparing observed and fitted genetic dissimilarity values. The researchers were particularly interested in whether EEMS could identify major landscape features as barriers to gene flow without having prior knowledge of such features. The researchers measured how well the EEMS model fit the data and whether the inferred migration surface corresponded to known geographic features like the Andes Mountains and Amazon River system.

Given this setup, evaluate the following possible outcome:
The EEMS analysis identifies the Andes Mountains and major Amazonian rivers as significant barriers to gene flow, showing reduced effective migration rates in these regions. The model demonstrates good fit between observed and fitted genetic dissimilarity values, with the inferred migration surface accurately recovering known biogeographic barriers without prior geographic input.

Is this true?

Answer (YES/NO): YES